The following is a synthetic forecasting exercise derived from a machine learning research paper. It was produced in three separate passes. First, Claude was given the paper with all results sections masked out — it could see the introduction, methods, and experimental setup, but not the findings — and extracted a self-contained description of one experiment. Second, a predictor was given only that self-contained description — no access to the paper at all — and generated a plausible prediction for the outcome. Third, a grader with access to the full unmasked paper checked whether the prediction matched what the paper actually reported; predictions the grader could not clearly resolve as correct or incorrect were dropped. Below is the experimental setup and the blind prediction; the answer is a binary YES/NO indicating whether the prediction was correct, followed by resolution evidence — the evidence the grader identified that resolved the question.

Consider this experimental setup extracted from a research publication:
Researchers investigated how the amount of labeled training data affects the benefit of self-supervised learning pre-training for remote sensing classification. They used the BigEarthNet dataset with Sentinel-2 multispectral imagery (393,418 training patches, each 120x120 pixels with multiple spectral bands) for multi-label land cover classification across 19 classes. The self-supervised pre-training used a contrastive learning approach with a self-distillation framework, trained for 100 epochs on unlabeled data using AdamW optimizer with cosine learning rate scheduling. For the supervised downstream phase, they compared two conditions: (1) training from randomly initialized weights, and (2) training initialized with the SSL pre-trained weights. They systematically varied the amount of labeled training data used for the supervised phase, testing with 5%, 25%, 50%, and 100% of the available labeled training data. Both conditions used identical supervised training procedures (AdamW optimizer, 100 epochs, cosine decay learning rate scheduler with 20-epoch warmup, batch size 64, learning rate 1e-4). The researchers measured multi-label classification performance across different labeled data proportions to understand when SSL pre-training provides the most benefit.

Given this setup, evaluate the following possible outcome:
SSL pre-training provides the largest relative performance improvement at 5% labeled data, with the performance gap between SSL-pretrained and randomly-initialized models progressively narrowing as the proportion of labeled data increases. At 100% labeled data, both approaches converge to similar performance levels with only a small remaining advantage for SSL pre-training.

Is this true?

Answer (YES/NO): NO